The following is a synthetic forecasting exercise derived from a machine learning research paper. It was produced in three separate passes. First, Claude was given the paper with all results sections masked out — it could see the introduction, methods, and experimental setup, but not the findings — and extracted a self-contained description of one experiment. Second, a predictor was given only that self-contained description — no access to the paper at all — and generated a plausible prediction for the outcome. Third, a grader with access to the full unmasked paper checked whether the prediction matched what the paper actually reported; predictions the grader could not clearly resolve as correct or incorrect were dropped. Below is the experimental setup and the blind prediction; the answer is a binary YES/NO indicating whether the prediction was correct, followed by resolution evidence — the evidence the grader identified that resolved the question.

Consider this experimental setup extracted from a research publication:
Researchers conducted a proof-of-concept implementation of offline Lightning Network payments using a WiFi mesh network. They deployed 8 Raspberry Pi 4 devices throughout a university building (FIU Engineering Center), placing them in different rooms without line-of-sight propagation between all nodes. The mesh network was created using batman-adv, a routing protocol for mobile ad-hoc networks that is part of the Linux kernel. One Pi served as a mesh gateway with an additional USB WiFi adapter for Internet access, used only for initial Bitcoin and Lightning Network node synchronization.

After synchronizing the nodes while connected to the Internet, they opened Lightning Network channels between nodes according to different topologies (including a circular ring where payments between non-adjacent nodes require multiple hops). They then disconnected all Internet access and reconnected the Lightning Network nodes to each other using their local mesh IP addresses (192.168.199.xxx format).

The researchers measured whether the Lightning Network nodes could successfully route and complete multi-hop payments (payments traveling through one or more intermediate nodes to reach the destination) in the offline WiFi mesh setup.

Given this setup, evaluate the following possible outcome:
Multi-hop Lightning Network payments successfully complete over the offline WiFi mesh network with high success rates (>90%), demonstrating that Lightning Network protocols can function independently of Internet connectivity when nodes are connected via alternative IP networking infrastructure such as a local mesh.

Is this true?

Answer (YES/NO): NO